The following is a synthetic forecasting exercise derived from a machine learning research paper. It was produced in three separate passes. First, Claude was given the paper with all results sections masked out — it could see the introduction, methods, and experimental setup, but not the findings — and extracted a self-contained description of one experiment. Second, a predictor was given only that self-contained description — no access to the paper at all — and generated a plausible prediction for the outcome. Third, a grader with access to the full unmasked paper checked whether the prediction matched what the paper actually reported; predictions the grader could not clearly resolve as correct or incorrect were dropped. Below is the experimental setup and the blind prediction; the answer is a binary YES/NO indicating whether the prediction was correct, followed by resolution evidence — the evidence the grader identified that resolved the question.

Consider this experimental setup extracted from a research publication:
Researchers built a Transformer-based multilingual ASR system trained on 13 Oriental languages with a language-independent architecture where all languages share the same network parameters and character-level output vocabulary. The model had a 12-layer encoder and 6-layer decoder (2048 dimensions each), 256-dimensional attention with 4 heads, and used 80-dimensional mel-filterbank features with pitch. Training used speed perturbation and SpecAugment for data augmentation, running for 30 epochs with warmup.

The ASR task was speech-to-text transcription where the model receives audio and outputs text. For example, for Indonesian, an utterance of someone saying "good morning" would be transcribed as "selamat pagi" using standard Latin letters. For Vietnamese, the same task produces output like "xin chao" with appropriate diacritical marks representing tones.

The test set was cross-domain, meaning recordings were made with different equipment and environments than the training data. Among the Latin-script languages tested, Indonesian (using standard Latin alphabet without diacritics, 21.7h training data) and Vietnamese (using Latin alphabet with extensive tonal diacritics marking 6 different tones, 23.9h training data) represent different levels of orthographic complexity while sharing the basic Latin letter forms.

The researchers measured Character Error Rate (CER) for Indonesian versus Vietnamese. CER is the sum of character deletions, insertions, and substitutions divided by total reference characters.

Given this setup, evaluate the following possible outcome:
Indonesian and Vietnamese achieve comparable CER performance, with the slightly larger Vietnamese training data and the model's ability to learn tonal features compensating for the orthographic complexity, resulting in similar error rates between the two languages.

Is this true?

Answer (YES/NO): NO